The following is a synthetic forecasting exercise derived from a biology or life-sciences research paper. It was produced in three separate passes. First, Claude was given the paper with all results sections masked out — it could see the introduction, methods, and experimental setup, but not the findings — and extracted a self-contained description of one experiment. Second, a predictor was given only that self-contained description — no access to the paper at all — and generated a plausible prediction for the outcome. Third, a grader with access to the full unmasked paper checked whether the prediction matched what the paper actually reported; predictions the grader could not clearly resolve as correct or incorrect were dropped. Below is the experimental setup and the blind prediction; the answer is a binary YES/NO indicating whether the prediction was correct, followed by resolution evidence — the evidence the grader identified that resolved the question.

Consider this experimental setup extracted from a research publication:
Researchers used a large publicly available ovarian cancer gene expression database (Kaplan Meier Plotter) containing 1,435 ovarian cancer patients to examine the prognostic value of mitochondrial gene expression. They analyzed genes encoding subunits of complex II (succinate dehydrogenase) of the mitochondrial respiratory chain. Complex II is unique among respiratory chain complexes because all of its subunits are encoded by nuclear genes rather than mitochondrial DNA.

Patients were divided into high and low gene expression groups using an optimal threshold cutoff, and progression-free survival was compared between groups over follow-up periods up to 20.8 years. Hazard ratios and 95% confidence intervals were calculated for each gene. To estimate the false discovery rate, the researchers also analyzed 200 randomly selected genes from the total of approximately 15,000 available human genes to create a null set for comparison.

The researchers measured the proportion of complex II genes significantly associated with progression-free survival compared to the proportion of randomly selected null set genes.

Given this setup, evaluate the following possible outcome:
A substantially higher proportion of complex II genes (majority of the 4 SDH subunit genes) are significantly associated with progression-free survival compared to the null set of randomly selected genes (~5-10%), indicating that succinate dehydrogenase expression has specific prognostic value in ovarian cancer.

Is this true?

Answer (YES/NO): NO